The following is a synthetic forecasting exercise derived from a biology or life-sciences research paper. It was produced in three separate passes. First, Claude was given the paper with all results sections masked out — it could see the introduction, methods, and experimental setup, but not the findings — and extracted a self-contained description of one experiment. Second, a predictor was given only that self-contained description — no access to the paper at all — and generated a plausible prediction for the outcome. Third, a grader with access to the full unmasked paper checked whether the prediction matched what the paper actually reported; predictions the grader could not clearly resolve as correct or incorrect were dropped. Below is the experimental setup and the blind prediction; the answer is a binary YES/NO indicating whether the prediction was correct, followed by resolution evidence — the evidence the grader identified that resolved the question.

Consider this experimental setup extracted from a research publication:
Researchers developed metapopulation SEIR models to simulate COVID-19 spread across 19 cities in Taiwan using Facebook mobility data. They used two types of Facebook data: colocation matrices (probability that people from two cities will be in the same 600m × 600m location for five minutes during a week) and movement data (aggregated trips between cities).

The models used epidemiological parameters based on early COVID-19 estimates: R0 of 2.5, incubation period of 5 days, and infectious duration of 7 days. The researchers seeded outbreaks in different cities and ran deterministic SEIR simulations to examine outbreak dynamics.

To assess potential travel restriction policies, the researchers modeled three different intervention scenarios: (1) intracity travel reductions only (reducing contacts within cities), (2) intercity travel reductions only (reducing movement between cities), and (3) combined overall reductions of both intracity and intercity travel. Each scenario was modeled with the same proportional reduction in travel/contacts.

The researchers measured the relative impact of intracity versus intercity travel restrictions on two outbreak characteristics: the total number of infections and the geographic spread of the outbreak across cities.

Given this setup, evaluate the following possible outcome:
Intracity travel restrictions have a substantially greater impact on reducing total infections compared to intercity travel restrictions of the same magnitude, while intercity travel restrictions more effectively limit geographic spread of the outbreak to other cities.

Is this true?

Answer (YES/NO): YES